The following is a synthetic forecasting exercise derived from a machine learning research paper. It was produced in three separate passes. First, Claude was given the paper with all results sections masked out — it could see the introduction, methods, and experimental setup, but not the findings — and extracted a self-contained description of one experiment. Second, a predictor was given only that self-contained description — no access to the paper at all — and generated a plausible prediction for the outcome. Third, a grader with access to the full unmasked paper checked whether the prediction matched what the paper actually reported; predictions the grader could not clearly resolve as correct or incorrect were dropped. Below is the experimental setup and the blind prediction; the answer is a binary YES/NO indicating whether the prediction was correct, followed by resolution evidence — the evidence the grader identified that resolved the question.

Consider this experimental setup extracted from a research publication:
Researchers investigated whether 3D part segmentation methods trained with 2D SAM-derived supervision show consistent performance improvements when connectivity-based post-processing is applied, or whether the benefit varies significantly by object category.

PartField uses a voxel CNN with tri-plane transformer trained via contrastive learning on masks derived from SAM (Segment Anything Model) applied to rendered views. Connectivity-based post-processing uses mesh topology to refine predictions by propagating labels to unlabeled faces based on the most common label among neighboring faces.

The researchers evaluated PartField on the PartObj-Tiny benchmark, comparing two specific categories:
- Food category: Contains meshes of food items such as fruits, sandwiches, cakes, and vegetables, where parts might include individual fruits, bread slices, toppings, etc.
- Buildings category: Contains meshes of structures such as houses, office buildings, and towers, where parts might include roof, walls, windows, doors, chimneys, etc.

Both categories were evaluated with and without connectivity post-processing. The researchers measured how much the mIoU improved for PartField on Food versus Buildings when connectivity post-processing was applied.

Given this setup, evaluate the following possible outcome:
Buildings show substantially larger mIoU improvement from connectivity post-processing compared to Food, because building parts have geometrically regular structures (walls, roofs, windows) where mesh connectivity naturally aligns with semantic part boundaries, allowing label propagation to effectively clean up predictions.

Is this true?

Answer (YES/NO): NO